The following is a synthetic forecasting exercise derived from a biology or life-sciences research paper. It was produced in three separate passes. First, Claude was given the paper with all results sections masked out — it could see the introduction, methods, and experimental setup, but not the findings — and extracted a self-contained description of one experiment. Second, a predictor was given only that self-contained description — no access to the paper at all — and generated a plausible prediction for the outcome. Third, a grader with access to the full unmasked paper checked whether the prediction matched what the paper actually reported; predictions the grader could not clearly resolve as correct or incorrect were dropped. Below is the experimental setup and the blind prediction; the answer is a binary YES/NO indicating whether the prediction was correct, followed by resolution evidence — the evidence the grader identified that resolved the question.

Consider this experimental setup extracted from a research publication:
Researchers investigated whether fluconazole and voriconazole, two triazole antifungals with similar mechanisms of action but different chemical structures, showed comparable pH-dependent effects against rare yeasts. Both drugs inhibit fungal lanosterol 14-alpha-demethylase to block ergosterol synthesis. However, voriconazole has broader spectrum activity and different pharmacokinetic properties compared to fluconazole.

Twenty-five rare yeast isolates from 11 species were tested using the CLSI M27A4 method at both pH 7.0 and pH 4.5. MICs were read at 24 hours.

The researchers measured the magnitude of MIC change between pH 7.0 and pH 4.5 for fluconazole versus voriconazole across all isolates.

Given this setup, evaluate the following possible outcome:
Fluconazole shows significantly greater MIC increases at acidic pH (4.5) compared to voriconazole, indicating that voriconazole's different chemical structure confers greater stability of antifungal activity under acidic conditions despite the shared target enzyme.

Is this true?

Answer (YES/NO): NO